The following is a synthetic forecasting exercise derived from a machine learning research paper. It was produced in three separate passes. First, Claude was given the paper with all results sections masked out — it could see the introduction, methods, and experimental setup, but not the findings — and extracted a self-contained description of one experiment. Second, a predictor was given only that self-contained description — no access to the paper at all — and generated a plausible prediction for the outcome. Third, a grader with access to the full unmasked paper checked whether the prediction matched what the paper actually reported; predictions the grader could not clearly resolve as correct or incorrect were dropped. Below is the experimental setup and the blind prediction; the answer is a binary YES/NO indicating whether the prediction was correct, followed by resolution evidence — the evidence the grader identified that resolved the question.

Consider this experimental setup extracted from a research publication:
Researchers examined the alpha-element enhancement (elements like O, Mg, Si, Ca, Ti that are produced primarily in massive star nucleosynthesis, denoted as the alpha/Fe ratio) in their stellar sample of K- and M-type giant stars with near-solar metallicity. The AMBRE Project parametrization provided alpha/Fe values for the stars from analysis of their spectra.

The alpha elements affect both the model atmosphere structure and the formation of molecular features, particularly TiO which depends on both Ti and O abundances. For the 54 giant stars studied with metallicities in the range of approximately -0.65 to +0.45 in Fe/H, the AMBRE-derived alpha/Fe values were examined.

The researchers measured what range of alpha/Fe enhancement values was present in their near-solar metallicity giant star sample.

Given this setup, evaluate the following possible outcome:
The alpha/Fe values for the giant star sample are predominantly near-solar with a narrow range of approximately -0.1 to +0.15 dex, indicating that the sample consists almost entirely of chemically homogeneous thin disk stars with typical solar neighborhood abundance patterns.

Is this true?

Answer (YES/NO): NO